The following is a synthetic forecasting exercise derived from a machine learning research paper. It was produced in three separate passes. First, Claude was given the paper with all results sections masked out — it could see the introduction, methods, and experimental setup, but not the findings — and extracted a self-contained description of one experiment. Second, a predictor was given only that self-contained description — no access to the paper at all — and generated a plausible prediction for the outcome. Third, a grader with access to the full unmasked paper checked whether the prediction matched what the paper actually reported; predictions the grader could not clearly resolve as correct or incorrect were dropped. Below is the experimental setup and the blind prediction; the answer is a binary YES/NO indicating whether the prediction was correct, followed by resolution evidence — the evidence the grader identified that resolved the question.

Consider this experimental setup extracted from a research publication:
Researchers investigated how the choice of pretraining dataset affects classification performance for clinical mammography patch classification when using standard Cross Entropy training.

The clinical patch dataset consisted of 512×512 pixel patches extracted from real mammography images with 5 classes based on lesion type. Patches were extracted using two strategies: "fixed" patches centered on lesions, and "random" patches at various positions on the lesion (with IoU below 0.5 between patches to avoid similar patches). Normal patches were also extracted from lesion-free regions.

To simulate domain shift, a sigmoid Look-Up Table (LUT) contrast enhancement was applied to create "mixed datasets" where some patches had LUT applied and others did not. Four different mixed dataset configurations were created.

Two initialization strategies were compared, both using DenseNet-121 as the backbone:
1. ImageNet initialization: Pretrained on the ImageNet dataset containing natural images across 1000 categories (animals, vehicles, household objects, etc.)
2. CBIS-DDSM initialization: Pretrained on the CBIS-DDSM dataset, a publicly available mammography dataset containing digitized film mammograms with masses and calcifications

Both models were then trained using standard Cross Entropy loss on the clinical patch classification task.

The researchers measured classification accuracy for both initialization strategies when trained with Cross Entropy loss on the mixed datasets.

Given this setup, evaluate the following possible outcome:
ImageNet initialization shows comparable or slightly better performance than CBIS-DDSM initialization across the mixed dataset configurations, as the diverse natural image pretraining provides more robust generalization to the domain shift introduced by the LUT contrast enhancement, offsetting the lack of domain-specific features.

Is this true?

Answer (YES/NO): NO